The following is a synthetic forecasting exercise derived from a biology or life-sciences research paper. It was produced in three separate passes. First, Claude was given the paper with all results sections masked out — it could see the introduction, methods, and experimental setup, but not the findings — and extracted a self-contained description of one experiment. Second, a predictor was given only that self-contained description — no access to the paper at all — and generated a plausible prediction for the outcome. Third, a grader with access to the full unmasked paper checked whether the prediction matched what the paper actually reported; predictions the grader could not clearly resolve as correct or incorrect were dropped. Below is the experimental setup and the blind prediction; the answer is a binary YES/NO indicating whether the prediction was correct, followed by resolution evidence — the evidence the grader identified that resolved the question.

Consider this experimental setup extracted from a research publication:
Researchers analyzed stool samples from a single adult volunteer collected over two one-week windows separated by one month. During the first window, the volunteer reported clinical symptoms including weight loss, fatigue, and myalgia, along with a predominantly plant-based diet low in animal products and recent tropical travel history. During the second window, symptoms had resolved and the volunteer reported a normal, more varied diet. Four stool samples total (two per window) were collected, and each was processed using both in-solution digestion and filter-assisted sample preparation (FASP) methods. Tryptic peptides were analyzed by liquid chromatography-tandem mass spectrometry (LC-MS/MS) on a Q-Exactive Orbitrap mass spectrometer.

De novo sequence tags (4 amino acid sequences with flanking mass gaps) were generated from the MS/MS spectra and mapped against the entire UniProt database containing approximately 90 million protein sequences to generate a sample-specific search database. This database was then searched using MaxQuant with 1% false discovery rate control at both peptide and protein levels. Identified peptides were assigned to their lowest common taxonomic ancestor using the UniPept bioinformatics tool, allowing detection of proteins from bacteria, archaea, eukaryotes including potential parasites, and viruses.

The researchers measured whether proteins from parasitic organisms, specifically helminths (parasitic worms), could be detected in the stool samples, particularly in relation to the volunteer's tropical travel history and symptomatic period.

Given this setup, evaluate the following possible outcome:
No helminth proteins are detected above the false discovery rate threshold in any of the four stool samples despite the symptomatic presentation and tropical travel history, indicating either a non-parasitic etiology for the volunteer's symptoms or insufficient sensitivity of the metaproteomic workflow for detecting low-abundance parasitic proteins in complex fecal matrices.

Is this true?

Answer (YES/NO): NO